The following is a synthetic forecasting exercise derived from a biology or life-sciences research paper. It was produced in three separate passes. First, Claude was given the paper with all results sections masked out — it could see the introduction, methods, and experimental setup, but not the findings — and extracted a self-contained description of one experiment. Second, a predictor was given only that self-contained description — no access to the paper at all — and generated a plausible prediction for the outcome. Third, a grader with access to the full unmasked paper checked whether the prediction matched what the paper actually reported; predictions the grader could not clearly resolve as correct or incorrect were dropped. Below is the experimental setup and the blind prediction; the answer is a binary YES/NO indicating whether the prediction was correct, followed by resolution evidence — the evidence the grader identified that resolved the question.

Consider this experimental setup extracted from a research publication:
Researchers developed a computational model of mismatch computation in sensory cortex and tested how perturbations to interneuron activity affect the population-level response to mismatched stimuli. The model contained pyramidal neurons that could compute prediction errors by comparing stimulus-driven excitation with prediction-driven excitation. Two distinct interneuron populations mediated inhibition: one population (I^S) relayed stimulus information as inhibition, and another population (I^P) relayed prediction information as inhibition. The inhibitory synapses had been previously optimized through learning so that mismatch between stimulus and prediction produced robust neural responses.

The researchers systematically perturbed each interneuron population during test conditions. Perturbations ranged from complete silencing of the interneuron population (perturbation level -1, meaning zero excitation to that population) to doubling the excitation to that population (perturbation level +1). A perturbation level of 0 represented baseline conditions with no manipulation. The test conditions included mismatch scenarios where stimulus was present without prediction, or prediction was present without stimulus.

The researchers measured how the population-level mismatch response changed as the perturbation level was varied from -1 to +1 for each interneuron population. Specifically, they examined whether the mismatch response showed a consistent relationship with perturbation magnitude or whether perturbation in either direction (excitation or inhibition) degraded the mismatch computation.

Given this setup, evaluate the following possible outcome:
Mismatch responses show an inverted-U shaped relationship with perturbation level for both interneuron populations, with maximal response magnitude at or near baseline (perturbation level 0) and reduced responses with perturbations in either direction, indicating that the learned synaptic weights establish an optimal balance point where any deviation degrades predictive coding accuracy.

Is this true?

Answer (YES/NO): YES